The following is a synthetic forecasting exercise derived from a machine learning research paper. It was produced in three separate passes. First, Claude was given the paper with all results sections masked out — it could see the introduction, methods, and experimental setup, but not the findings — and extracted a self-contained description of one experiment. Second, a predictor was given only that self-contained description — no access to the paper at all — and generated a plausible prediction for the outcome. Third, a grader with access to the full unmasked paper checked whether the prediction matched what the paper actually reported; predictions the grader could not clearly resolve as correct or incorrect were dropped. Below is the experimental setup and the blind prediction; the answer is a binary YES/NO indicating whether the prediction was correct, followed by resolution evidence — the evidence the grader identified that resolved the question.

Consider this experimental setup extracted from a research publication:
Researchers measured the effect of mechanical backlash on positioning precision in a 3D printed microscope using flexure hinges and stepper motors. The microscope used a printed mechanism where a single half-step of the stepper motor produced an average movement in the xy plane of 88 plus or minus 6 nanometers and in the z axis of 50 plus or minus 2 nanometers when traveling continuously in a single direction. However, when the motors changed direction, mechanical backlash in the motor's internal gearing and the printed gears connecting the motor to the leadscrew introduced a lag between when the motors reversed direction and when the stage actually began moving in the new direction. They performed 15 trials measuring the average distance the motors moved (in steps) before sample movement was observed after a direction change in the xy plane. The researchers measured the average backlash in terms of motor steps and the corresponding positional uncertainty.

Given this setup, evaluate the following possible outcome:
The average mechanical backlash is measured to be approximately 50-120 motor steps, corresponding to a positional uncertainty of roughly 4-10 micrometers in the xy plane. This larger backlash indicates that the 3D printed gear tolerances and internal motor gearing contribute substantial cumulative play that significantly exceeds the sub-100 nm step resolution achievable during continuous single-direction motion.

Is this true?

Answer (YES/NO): NO